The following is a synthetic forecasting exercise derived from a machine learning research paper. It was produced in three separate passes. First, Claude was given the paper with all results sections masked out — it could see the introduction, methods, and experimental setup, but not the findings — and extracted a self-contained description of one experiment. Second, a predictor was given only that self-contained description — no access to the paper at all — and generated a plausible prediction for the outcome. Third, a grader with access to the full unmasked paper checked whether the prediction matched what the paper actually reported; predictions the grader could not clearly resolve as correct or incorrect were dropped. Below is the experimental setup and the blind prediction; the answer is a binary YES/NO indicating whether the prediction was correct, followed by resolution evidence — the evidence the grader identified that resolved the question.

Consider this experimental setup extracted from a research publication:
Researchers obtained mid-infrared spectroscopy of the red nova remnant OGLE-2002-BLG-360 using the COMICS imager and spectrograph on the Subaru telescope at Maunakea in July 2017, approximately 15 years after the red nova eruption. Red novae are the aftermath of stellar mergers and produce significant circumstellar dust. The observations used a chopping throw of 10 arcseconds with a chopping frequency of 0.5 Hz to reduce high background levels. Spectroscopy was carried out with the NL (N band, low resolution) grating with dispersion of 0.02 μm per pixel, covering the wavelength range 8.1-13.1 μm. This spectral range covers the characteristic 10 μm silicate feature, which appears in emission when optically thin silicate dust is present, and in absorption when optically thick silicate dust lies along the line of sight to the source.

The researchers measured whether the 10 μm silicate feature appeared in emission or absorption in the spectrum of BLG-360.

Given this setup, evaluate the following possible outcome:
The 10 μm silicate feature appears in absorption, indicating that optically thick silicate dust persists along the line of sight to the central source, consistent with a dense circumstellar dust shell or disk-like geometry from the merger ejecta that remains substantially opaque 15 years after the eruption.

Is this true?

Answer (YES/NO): YES